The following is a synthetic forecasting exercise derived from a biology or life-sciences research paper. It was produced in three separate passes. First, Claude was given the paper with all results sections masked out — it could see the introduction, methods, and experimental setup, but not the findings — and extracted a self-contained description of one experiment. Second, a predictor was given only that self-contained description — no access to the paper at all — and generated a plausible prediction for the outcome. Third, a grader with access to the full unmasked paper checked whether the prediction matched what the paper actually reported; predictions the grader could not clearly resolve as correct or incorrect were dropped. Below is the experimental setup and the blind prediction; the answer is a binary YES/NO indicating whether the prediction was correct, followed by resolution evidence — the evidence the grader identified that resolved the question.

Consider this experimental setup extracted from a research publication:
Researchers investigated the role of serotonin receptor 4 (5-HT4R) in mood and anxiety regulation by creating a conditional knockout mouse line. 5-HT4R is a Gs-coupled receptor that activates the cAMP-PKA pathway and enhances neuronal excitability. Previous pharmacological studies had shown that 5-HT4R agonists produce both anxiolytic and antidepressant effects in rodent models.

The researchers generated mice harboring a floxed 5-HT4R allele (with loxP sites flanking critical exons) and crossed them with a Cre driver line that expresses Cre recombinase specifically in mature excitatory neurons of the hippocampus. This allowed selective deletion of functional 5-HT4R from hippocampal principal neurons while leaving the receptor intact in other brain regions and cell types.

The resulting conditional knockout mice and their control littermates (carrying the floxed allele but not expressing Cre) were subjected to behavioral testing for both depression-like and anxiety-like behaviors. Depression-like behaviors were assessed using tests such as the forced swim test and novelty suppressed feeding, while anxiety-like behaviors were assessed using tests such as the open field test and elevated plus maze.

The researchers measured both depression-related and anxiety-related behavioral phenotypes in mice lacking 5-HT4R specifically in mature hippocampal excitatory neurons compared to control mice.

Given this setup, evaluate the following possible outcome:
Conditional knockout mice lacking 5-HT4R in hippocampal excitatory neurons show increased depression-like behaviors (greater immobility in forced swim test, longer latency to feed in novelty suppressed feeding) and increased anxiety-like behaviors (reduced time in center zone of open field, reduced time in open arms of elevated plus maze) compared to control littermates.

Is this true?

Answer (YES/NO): NO